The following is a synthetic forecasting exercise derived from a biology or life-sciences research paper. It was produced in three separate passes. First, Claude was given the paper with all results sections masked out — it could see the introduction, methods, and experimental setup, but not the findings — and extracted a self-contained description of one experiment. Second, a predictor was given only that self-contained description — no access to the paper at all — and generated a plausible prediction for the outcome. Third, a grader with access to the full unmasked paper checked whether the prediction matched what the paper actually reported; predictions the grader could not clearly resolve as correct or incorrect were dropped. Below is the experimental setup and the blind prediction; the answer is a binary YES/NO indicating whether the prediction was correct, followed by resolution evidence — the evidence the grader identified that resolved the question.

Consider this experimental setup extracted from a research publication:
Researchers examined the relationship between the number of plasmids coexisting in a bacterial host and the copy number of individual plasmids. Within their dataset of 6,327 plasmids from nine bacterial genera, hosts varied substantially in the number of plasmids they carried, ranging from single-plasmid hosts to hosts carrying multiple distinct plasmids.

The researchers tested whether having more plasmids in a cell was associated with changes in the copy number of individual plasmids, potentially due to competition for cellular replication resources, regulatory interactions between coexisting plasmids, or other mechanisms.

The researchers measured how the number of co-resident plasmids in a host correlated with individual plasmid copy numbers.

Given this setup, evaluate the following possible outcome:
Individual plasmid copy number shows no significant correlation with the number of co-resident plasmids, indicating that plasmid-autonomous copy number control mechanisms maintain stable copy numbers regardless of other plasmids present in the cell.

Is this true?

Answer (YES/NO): YES